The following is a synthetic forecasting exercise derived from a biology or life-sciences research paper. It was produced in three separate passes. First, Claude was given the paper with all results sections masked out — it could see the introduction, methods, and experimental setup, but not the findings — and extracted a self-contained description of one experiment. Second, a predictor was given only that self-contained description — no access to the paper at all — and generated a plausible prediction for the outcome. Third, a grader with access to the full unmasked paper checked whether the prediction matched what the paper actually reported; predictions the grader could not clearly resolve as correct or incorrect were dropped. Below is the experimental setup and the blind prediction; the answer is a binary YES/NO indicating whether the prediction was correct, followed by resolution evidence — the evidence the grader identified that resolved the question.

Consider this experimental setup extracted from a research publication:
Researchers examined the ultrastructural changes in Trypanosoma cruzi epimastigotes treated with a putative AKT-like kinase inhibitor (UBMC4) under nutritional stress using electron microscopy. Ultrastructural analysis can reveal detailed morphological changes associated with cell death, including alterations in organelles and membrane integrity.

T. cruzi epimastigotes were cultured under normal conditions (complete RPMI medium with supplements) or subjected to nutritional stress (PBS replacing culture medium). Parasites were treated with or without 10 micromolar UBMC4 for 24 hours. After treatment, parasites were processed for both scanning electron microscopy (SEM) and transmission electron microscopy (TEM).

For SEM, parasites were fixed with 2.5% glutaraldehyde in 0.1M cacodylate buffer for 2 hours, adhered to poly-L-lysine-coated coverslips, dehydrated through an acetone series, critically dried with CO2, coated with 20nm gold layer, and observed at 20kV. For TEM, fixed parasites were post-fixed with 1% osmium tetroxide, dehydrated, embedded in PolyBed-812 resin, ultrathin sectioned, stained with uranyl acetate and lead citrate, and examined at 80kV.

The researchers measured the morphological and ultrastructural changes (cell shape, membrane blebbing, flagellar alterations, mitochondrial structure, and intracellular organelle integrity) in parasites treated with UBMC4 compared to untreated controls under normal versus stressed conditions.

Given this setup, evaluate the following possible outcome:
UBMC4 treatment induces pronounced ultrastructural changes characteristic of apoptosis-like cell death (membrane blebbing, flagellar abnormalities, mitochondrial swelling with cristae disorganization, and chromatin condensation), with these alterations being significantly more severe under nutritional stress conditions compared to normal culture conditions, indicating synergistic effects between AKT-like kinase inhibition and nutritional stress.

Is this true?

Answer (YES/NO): YES